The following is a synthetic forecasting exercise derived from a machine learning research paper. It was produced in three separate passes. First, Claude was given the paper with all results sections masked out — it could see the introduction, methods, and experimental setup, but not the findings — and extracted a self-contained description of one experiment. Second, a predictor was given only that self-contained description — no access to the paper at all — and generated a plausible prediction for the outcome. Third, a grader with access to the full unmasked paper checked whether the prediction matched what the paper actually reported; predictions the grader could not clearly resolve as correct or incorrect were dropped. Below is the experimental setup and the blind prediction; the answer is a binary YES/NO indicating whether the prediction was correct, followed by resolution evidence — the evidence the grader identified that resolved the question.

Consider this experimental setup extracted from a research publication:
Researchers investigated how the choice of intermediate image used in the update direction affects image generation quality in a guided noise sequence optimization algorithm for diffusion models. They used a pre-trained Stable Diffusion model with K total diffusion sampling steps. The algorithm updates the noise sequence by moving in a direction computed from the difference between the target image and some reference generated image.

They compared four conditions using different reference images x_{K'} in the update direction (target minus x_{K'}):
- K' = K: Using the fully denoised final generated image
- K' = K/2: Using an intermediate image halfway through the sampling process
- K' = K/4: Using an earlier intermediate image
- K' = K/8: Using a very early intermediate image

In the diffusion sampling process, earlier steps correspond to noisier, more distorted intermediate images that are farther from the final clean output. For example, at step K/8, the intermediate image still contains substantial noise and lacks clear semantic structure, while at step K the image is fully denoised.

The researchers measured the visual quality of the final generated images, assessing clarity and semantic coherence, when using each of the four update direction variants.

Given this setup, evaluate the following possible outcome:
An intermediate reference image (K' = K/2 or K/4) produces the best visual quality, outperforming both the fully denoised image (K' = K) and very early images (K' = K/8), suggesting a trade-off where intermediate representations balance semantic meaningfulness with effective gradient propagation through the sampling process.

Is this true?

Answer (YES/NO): NO